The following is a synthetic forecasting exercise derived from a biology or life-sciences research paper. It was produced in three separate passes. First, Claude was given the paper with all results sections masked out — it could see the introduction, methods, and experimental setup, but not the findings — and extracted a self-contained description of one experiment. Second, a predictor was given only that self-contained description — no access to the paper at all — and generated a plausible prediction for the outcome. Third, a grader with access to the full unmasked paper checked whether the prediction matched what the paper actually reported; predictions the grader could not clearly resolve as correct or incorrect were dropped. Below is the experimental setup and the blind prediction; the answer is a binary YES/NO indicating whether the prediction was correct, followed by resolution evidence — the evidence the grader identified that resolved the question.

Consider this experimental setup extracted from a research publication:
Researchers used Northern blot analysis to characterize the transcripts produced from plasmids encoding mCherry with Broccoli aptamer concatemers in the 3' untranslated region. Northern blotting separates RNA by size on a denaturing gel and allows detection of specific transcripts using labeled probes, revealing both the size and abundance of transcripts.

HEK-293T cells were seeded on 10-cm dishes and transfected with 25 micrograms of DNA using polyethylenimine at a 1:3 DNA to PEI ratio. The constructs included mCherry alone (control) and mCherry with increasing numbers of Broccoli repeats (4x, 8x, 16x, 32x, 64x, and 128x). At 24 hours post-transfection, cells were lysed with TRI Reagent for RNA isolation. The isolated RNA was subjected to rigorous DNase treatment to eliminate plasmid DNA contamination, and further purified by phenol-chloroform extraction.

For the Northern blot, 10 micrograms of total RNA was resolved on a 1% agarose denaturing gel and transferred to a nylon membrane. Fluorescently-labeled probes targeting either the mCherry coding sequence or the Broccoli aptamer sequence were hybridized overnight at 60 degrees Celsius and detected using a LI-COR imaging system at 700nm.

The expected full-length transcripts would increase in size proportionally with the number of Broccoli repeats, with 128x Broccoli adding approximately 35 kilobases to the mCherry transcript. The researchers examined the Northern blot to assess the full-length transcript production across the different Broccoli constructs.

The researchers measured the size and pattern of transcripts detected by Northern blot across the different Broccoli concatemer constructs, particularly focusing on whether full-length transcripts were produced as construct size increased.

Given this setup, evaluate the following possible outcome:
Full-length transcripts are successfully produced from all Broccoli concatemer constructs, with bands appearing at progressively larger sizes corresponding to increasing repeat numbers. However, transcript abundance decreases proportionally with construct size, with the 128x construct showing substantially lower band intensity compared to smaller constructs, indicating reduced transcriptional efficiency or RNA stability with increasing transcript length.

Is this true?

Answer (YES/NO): NO